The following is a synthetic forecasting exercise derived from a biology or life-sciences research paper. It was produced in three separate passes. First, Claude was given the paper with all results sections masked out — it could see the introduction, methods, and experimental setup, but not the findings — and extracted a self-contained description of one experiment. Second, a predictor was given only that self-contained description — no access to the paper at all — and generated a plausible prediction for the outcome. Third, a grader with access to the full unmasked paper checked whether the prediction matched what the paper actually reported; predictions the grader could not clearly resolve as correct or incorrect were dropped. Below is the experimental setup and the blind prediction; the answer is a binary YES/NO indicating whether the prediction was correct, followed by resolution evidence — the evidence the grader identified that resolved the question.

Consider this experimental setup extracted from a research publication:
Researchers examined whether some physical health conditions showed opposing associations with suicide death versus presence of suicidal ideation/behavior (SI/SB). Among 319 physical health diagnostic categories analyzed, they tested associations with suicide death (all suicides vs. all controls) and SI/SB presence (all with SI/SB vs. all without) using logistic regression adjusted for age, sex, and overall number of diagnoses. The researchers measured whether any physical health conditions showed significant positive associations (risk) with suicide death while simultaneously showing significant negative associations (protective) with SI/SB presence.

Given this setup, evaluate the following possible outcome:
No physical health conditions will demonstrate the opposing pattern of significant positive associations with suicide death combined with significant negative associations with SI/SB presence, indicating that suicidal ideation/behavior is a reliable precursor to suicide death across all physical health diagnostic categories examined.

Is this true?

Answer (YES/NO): NO